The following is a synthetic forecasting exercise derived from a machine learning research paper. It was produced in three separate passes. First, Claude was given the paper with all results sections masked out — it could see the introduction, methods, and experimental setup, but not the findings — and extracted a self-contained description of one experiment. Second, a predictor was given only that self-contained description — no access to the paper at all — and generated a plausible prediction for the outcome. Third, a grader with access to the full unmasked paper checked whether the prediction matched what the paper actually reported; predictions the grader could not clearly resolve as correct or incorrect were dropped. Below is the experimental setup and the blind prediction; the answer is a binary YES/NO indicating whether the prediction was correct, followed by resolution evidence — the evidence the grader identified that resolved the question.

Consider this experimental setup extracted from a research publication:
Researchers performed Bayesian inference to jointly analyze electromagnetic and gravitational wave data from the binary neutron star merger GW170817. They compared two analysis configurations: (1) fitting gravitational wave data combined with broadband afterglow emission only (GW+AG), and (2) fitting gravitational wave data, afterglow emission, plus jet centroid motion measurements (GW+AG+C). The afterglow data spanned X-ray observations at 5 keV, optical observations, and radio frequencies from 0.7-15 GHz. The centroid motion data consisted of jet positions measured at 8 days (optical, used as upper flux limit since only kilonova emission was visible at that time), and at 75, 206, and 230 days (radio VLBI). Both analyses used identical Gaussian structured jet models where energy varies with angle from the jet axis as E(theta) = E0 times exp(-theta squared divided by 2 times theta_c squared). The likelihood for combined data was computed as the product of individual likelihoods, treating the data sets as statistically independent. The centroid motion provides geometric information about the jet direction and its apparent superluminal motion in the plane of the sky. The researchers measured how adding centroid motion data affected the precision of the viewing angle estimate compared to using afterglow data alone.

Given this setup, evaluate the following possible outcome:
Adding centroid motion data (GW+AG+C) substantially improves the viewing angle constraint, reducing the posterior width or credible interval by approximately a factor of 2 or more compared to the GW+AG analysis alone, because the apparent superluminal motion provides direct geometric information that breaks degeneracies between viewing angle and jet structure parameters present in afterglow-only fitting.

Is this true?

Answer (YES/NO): YES